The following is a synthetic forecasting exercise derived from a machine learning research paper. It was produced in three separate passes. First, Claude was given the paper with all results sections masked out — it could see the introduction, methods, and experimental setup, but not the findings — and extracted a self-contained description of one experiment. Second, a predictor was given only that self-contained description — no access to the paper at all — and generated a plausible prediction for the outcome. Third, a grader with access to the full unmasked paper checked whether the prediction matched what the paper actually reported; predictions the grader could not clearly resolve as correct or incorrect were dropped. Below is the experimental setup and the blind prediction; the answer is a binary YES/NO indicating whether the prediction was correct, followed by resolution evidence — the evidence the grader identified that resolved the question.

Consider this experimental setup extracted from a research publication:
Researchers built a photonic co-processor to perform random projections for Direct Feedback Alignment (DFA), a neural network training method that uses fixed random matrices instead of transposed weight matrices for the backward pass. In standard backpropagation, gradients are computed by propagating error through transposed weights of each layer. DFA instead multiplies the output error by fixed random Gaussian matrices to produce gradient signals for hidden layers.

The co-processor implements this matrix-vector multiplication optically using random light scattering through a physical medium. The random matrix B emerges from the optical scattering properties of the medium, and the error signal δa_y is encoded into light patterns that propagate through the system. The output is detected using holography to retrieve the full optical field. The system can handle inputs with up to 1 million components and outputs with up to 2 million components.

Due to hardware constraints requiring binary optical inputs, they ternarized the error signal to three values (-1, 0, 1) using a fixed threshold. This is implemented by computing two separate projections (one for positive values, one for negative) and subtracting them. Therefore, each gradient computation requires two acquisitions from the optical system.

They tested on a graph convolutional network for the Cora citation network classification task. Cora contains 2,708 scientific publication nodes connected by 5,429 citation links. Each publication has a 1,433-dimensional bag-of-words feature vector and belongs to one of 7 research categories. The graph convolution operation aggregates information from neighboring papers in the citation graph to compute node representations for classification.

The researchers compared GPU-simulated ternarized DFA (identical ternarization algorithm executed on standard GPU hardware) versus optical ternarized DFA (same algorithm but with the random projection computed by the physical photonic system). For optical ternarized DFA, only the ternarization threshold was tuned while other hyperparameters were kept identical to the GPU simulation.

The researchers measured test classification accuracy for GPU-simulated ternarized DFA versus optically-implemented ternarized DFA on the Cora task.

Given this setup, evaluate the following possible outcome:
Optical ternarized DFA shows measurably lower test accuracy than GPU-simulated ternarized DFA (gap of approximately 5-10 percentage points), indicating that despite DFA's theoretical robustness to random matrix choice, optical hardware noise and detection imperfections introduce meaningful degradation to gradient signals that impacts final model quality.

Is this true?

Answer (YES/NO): NO